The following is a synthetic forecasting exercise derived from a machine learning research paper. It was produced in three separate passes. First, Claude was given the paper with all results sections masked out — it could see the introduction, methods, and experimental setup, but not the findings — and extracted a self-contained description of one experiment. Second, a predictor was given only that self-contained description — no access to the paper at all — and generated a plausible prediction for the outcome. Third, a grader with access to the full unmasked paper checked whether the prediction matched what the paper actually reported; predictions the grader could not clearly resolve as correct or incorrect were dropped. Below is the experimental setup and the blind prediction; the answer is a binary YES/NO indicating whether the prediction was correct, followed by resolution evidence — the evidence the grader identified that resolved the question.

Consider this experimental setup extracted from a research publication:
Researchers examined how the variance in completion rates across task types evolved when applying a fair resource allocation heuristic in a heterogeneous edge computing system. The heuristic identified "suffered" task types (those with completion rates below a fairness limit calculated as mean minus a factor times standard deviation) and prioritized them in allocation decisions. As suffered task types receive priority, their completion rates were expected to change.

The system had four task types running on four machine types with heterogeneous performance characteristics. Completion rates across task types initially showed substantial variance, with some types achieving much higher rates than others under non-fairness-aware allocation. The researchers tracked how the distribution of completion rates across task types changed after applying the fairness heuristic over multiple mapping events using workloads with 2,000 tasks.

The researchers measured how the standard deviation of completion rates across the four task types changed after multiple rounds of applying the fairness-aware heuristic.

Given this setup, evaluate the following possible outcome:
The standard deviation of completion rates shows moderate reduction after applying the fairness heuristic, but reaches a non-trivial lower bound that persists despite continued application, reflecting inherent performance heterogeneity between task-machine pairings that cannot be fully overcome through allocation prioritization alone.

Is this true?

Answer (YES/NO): NO